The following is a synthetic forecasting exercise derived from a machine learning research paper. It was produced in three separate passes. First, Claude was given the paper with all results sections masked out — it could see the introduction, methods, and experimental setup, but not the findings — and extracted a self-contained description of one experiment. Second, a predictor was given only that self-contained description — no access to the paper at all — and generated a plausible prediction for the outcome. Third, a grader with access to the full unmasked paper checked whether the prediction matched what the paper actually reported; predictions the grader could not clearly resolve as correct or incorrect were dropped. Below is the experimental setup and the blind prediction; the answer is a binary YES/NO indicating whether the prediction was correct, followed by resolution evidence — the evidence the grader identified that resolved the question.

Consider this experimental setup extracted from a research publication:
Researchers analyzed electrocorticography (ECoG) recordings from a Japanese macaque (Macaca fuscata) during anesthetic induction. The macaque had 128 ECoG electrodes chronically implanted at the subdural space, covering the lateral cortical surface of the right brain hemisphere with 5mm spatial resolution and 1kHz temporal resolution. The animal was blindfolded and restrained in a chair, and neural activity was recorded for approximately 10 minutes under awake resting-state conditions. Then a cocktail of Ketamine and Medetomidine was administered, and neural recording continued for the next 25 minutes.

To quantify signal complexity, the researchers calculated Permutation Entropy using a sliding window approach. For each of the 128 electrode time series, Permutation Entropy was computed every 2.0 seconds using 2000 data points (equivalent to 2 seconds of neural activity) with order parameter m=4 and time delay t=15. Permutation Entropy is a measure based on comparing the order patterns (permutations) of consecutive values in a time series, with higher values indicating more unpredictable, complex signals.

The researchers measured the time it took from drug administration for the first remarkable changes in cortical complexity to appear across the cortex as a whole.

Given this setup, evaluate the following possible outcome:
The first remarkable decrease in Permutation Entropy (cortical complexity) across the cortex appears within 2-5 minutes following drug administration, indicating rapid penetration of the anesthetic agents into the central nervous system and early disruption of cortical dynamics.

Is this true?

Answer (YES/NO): NO